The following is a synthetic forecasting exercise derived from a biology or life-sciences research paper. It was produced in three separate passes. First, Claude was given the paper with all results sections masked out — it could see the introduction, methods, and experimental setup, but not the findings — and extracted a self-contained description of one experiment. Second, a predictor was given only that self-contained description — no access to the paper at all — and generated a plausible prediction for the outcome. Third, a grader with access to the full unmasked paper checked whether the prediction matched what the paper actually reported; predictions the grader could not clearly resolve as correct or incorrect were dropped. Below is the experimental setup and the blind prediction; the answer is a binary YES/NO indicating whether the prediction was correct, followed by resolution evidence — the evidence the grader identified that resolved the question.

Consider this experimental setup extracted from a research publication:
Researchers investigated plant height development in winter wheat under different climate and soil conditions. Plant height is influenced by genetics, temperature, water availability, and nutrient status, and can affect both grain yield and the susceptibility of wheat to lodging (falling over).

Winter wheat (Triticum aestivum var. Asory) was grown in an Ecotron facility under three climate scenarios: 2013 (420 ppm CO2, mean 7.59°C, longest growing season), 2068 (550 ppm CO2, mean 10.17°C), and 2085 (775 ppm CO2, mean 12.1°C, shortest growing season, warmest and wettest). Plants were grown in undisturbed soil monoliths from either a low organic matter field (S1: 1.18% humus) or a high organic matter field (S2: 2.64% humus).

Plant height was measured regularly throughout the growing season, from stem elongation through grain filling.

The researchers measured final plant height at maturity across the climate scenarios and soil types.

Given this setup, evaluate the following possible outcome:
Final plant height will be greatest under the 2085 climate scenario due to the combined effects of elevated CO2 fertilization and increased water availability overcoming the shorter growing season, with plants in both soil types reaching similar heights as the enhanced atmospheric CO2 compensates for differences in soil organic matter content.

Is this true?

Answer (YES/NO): NO